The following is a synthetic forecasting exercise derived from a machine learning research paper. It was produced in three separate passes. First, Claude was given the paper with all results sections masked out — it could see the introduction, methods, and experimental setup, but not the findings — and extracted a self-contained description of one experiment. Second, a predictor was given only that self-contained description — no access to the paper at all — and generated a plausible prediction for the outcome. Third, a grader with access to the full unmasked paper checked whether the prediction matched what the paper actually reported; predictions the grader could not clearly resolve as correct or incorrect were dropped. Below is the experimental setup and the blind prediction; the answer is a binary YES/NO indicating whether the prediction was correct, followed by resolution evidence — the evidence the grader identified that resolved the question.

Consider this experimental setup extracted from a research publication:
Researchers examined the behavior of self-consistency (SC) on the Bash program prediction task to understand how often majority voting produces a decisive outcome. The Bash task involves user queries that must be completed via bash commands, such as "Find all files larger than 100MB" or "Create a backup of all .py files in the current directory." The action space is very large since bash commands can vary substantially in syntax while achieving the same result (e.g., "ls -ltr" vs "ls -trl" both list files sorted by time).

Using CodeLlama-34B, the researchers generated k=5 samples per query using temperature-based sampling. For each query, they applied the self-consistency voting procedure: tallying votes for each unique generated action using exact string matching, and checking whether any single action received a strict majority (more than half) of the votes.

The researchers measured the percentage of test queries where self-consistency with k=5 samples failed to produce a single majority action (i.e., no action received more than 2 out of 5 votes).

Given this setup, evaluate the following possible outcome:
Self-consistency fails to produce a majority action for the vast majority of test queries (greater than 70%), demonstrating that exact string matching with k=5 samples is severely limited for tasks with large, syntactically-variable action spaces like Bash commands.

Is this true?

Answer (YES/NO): YES